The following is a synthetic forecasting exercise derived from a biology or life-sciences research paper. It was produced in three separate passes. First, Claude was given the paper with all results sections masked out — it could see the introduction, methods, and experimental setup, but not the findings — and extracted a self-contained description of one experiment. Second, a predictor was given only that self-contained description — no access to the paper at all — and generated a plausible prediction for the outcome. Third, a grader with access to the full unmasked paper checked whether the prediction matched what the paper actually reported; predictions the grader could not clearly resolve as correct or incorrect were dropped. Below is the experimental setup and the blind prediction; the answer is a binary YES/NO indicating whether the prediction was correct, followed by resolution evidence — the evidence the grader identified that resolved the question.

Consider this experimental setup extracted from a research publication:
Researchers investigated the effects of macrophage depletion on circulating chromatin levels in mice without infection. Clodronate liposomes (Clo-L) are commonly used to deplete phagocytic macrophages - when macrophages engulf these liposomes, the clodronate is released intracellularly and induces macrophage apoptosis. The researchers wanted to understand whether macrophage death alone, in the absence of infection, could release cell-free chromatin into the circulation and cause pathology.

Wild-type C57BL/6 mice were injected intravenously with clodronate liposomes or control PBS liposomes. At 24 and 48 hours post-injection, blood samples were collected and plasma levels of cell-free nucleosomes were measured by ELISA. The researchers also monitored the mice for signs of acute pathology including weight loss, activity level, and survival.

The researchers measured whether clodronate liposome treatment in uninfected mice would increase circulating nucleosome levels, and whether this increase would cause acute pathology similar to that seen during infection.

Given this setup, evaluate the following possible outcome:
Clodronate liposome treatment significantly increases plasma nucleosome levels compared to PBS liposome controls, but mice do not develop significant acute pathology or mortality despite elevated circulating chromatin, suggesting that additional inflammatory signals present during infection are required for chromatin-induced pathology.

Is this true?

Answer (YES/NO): YES